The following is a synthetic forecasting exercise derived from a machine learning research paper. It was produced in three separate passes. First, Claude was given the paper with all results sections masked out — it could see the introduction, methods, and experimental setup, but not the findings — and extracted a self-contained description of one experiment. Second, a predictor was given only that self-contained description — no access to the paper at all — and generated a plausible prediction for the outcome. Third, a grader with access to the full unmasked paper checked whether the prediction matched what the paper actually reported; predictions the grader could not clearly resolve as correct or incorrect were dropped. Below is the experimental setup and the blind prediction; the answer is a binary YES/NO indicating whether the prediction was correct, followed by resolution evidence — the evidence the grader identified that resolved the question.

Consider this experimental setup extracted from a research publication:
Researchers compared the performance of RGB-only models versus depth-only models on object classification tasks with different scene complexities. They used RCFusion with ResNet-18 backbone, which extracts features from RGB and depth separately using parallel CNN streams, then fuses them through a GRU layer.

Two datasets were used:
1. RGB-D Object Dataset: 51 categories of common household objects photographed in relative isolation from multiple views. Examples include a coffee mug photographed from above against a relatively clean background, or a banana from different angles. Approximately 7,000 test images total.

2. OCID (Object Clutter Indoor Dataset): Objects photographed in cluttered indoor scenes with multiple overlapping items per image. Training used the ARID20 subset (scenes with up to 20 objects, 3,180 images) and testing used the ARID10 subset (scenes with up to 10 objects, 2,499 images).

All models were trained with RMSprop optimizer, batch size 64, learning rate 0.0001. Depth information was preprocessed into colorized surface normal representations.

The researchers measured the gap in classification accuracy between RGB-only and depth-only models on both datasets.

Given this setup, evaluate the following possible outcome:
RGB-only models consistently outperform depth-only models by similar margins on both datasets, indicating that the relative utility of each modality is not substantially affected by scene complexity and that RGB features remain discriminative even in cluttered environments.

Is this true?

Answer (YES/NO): NO